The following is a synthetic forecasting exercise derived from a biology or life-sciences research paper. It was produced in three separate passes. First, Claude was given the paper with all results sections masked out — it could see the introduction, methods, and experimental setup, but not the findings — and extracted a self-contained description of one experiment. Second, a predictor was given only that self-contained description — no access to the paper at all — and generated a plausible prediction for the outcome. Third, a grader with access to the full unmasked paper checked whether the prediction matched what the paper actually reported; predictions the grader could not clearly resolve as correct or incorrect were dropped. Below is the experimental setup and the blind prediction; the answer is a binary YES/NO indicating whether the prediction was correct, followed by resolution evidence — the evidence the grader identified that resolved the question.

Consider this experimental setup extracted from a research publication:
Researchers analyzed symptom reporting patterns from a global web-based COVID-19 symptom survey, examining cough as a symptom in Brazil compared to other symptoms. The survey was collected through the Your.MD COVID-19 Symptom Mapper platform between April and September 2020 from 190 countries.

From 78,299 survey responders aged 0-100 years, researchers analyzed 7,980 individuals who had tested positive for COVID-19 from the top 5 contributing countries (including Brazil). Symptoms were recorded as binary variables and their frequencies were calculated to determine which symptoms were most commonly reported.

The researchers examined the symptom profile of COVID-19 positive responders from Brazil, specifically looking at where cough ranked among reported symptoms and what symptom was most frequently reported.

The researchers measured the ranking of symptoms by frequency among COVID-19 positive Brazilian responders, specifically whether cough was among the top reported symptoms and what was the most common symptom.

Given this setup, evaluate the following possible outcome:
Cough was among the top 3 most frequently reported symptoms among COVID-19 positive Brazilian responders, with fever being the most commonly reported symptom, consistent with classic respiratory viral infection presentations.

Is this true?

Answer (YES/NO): NO